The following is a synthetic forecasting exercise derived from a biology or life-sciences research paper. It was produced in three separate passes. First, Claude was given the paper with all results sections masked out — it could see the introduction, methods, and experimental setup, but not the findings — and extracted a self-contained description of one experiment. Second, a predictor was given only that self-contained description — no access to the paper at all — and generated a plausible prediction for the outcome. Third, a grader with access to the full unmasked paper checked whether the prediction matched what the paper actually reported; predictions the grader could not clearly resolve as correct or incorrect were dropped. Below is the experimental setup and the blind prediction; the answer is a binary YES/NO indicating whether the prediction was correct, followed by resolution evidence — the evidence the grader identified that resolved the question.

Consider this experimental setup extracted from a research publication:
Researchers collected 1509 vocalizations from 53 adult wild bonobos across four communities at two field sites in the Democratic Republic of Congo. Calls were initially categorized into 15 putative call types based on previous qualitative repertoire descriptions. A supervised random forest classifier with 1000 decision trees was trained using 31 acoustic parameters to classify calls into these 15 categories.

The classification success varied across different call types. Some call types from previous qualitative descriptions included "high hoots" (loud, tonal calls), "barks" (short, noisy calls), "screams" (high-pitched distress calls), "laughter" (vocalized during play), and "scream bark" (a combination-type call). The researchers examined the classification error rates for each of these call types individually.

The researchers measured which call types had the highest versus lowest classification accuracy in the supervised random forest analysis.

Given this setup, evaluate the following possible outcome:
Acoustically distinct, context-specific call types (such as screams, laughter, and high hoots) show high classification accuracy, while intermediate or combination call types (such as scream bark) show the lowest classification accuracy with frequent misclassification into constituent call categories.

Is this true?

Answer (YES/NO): NO